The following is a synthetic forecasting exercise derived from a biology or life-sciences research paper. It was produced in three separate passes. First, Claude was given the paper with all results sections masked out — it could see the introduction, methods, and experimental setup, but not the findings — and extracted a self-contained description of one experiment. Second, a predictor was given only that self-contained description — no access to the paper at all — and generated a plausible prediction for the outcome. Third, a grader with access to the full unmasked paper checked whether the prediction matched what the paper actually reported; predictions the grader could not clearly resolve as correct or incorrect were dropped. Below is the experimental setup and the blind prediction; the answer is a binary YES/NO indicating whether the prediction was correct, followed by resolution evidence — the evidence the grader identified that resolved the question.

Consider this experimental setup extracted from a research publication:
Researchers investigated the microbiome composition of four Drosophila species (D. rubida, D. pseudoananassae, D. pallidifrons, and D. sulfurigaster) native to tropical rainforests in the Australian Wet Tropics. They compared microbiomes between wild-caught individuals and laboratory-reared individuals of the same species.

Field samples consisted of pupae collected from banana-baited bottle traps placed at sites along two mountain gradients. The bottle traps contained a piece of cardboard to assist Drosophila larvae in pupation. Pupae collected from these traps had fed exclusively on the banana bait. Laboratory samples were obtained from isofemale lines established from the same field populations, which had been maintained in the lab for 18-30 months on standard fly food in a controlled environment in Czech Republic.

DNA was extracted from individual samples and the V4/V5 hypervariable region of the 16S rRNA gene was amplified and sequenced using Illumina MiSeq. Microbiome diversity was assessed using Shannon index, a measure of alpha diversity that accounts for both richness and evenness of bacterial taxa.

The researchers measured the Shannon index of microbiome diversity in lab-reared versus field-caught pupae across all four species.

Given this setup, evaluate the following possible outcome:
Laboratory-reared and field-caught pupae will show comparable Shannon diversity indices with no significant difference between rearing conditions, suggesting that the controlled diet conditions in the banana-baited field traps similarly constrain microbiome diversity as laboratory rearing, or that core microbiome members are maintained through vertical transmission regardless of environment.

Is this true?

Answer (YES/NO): NO